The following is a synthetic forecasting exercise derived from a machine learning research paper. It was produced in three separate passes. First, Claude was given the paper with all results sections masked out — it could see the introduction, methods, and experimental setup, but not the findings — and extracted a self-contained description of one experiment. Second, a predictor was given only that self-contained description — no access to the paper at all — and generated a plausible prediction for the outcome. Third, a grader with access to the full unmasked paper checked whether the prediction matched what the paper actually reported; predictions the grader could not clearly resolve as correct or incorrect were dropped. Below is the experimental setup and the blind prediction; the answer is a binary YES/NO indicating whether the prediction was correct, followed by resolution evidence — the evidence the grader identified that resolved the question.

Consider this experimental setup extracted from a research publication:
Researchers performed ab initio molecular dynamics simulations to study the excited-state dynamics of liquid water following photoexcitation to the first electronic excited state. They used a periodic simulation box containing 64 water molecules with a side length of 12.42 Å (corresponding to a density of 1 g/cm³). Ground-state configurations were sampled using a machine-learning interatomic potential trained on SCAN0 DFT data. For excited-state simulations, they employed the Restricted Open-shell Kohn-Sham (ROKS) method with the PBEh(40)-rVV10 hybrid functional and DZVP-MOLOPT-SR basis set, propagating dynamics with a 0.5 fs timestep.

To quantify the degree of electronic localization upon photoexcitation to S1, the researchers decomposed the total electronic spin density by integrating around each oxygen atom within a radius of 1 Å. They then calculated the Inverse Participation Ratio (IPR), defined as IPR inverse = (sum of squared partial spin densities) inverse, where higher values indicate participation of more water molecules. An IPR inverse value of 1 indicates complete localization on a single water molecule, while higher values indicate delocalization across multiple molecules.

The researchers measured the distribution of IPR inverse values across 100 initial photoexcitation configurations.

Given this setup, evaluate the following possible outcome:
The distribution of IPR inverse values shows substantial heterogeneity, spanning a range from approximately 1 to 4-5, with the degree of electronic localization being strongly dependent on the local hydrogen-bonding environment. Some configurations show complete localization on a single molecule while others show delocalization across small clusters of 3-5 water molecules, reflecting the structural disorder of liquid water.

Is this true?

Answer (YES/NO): YES